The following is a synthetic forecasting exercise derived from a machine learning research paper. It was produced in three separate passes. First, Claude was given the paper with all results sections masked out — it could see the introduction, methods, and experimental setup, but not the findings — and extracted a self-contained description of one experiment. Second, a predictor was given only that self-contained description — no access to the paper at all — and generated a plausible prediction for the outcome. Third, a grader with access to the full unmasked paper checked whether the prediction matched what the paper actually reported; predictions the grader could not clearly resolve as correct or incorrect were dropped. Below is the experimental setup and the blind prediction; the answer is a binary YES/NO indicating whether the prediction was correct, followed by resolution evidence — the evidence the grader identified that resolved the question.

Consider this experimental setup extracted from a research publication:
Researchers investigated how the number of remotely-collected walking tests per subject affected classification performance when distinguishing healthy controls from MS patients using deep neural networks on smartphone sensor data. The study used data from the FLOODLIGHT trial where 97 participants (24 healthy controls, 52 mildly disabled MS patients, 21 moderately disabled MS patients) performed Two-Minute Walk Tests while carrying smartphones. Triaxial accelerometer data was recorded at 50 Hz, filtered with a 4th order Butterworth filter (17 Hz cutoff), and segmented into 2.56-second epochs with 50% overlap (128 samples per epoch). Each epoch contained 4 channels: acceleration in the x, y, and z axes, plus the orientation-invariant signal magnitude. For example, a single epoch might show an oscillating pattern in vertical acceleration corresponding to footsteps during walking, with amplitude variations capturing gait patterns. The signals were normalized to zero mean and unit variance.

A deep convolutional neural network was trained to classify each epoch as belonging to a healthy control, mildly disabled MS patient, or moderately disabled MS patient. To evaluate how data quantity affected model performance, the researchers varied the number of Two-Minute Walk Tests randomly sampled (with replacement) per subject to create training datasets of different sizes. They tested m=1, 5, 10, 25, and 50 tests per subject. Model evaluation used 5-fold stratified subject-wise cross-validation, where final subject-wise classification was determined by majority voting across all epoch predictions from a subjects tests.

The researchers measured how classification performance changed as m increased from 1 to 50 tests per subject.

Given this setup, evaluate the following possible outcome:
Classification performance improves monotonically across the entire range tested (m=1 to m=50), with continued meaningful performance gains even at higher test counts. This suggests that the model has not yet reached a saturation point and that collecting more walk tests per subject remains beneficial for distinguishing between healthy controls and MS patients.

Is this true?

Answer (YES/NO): NO